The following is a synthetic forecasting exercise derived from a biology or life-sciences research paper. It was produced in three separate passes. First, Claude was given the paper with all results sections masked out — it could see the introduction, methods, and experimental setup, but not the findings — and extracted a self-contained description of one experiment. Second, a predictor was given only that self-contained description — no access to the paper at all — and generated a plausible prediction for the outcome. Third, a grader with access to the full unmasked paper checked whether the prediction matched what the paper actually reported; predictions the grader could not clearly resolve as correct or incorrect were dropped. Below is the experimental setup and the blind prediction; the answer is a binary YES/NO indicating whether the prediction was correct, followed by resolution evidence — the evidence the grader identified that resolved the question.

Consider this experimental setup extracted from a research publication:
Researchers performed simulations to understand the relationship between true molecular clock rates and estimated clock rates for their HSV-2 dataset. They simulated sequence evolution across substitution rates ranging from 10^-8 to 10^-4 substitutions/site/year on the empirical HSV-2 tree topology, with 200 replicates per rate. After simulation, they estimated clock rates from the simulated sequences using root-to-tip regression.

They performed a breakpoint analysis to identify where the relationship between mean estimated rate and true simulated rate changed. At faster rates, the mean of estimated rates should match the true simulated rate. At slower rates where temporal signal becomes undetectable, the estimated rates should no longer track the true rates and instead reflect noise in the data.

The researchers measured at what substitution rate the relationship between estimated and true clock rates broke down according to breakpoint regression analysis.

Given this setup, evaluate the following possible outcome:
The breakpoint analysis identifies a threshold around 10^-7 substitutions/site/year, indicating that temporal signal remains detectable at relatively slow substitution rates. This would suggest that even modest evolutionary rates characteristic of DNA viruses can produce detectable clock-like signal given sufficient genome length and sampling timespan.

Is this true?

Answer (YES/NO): NO